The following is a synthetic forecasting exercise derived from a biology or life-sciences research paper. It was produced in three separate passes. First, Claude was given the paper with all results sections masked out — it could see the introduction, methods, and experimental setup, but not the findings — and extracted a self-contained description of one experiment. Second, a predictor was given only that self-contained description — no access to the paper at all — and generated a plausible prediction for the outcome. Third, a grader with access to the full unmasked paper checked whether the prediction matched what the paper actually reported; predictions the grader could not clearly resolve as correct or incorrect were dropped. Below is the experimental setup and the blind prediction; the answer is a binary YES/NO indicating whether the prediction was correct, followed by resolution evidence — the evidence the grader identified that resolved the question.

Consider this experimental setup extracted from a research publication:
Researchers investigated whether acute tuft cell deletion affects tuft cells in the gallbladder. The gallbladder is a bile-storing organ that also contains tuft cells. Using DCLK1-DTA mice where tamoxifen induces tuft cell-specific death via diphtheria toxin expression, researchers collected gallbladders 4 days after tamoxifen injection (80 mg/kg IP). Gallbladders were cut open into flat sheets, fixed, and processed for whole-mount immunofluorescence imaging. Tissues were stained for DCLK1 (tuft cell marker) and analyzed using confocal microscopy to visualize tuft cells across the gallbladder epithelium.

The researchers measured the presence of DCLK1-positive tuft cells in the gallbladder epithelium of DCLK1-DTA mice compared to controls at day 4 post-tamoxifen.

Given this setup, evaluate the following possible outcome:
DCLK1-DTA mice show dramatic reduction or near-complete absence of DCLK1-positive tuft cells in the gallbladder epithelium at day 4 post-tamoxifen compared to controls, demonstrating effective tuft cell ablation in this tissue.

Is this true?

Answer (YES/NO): YES